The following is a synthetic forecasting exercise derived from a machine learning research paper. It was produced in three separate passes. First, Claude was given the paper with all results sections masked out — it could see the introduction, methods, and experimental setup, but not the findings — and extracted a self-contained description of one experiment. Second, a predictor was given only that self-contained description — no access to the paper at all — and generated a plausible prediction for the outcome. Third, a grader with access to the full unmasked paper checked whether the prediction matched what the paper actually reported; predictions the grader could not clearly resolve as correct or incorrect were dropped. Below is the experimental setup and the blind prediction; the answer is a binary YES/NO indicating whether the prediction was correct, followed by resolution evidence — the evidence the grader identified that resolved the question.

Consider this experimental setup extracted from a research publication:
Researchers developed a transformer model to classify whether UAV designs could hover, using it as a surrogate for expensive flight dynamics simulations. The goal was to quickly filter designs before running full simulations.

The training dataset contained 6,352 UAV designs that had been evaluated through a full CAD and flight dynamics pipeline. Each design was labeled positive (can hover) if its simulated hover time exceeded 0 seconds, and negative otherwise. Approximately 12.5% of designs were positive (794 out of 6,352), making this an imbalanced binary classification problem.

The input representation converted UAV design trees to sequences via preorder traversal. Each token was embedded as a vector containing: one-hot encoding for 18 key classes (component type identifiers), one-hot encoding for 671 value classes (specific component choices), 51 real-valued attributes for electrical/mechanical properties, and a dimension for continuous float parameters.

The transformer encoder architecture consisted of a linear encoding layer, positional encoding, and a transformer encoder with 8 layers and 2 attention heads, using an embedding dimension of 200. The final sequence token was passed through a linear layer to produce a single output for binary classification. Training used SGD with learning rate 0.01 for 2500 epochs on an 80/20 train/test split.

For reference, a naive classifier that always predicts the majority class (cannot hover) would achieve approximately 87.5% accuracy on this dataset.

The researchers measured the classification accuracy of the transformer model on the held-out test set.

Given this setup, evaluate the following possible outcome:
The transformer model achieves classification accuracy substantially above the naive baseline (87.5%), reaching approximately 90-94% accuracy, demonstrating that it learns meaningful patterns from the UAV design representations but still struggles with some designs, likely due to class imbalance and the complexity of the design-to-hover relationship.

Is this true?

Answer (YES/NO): YES